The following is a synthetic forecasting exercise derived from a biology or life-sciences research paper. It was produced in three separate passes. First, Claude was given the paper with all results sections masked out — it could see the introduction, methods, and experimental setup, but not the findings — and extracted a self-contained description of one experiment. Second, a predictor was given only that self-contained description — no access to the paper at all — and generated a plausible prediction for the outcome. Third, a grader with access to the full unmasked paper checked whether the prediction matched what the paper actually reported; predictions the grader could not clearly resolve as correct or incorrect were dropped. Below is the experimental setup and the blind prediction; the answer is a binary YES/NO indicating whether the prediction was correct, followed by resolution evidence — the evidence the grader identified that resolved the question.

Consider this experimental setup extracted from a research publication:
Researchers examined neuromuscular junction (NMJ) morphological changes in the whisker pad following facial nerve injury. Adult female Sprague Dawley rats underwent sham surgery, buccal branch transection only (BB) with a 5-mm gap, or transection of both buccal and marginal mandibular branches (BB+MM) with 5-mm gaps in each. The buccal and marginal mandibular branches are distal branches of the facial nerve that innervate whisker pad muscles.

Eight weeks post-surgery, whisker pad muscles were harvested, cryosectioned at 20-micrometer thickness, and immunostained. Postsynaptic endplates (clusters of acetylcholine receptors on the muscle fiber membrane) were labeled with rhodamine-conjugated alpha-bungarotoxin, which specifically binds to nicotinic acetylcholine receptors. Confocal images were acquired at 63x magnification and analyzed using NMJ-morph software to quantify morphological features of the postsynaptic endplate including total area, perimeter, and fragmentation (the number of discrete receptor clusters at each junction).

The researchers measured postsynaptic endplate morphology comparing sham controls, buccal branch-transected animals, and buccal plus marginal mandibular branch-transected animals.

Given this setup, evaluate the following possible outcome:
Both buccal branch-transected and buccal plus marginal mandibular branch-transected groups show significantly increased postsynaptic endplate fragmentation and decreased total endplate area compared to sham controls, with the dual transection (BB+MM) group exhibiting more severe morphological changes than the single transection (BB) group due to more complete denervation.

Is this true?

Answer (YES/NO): NO